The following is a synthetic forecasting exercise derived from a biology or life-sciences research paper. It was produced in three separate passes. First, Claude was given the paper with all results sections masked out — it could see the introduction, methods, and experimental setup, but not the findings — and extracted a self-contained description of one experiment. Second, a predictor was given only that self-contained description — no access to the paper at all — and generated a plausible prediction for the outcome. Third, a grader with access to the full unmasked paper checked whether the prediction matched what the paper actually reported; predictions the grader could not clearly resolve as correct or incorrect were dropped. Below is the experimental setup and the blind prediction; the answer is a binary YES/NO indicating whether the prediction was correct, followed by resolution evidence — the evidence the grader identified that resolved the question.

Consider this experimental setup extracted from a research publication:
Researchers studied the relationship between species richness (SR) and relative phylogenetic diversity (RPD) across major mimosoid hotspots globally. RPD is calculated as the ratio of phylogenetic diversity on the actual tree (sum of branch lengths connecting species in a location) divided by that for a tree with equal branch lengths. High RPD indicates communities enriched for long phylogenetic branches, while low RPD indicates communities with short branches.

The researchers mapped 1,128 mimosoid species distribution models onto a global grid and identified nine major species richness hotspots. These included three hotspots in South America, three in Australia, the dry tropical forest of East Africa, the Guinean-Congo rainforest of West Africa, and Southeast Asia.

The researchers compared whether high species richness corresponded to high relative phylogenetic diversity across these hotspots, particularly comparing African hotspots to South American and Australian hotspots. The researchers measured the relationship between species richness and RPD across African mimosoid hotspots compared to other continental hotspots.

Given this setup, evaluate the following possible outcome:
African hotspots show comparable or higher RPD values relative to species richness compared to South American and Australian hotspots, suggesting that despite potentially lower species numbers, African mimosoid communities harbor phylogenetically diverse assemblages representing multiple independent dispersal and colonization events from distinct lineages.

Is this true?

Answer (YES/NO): YES